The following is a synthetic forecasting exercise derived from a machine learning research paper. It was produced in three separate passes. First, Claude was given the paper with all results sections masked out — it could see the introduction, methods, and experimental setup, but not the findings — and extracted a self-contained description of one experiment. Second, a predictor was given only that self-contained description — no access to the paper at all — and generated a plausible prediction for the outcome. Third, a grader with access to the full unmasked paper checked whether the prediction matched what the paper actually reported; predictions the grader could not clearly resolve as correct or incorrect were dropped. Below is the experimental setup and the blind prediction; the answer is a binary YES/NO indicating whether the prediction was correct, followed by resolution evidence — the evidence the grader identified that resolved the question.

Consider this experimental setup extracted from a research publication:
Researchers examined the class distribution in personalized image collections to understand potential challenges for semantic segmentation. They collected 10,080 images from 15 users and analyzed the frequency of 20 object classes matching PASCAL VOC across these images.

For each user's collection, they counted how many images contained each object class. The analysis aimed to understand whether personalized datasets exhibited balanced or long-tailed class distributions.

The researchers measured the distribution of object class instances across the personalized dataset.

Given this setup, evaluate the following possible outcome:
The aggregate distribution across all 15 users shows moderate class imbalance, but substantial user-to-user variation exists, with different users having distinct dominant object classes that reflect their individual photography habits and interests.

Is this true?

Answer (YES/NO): NO